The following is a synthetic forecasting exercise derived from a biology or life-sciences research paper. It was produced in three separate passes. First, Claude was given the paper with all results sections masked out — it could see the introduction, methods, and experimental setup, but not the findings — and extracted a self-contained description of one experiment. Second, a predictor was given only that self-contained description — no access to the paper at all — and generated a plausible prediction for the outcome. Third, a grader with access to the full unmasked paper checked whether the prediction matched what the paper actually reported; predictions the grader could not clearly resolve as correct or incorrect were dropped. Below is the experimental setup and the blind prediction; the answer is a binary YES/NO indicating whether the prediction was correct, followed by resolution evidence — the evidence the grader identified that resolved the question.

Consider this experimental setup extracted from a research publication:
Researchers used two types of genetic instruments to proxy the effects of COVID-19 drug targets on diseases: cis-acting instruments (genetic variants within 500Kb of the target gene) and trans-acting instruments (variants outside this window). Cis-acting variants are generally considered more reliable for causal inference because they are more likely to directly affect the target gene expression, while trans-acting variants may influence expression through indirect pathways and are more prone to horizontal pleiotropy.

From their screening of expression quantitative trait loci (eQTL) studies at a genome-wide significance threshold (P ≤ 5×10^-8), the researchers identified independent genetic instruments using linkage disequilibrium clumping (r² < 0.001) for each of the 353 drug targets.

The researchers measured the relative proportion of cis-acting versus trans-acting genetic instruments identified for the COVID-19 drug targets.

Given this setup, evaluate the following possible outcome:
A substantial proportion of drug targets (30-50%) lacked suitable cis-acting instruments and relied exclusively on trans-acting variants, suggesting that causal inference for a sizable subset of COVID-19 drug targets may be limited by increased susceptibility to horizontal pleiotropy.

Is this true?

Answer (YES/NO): NO